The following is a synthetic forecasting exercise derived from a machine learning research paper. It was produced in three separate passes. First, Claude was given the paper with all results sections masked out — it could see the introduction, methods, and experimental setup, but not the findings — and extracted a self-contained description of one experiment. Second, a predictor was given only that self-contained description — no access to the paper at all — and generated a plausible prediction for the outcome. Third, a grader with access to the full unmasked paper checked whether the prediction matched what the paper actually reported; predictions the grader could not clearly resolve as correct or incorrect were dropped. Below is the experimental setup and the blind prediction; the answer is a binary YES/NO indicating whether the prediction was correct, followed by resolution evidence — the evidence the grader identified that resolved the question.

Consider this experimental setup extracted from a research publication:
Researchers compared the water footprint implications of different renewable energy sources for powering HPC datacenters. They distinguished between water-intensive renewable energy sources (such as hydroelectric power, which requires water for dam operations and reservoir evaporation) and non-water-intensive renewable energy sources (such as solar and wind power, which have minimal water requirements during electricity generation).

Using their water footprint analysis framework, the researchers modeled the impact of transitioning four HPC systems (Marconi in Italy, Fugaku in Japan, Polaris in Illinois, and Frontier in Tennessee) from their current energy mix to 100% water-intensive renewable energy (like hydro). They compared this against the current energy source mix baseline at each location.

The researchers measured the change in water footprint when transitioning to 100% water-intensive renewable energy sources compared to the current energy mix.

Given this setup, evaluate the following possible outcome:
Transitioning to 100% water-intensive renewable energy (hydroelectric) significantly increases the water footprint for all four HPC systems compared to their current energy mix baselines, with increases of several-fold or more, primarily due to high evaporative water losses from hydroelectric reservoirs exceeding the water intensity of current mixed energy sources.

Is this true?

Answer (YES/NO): NO